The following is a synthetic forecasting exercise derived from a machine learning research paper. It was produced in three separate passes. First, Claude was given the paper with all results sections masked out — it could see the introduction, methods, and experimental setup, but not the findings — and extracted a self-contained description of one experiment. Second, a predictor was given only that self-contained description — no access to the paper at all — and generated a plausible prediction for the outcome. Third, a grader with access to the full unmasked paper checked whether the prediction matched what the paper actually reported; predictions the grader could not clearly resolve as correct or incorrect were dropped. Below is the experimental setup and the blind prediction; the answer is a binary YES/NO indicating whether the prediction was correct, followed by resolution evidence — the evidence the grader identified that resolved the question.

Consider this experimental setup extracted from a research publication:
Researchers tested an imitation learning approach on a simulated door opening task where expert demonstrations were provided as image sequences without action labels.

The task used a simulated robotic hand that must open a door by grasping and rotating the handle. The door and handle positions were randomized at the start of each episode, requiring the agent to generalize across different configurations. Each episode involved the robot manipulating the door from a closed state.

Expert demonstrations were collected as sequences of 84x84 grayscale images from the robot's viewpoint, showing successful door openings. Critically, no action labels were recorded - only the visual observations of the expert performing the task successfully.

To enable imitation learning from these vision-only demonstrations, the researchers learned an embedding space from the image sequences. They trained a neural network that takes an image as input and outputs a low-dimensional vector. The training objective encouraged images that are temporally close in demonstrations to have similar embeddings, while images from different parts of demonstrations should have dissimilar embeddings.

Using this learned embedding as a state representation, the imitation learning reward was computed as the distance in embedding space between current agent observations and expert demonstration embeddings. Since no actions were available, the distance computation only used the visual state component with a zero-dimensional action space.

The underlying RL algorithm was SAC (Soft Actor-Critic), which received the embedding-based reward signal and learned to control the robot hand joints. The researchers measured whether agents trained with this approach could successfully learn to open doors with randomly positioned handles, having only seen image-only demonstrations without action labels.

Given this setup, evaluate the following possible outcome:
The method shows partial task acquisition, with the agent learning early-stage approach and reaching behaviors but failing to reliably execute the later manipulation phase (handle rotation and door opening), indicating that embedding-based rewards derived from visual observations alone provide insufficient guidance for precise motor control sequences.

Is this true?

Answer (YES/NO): NO